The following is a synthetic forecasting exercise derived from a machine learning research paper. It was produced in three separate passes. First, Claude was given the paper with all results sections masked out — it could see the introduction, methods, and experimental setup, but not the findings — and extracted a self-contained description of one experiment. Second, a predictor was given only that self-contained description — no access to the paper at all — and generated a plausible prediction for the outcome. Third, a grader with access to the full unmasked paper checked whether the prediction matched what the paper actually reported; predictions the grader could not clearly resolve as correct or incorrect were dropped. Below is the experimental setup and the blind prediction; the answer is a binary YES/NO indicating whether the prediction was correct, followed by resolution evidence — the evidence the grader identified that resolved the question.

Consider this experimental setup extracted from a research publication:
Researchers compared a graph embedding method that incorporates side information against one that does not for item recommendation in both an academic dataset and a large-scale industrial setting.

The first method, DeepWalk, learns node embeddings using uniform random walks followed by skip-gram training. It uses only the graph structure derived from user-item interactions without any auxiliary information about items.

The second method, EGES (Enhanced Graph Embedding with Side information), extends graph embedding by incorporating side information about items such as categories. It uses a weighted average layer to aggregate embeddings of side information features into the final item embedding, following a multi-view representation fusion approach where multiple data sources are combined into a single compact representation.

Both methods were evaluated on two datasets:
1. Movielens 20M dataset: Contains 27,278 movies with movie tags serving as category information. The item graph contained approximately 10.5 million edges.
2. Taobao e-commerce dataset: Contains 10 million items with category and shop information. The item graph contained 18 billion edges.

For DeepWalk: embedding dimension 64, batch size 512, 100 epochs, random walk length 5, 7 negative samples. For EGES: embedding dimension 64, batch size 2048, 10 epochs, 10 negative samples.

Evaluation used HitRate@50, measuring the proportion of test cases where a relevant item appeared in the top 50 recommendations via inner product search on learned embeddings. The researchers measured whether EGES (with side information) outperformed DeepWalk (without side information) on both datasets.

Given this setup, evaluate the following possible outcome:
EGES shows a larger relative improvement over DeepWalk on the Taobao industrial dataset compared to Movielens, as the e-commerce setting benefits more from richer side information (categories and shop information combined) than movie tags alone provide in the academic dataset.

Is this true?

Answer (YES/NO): NO